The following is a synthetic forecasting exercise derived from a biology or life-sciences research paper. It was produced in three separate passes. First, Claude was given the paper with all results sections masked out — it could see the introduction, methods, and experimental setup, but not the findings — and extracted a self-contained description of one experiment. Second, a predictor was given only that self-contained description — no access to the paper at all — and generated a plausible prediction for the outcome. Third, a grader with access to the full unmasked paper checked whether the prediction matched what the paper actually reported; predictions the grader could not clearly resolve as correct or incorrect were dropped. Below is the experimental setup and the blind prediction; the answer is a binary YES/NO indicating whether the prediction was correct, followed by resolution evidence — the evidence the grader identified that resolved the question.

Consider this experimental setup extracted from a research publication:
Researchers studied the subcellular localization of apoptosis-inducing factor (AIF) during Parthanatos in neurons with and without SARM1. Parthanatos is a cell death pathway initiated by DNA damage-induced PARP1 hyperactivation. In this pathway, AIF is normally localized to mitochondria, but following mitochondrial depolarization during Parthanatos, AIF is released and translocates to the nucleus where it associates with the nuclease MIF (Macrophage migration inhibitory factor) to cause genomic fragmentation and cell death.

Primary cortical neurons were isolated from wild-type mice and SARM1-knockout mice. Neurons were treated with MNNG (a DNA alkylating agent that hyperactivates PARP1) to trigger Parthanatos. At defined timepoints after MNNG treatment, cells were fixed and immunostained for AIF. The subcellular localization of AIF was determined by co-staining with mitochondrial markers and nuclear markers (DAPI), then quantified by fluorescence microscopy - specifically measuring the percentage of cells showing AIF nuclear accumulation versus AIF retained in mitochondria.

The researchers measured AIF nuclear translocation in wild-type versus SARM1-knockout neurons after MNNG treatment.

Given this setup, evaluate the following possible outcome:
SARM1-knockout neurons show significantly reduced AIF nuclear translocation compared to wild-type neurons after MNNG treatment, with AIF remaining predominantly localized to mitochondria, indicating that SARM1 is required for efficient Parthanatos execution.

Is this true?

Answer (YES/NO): YES